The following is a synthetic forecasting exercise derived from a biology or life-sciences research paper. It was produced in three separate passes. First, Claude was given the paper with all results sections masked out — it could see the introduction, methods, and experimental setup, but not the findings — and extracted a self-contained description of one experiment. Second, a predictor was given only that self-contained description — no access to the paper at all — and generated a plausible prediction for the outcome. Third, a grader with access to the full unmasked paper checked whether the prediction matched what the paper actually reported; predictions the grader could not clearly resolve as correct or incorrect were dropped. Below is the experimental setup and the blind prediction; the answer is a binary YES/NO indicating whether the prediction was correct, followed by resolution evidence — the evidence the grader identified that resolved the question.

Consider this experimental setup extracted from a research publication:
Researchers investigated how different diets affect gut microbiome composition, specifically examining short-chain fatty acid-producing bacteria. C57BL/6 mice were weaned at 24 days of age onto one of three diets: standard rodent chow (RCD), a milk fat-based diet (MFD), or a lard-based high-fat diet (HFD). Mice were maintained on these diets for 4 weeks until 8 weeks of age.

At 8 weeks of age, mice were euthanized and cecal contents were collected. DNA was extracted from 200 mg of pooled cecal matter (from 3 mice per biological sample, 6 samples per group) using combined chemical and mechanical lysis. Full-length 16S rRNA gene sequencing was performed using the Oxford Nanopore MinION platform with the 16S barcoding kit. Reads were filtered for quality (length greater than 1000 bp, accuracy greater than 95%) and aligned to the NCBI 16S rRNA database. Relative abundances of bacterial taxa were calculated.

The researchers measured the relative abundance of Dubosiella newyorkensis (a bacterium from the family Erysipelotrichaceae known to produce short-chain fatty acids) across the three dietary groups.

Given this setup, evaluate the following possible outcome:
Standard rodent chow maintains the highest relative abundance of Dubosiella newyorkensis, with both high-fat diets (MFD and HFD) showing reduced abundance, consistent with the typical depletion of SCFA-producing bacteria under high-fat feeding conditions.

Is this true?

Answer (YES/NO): NO